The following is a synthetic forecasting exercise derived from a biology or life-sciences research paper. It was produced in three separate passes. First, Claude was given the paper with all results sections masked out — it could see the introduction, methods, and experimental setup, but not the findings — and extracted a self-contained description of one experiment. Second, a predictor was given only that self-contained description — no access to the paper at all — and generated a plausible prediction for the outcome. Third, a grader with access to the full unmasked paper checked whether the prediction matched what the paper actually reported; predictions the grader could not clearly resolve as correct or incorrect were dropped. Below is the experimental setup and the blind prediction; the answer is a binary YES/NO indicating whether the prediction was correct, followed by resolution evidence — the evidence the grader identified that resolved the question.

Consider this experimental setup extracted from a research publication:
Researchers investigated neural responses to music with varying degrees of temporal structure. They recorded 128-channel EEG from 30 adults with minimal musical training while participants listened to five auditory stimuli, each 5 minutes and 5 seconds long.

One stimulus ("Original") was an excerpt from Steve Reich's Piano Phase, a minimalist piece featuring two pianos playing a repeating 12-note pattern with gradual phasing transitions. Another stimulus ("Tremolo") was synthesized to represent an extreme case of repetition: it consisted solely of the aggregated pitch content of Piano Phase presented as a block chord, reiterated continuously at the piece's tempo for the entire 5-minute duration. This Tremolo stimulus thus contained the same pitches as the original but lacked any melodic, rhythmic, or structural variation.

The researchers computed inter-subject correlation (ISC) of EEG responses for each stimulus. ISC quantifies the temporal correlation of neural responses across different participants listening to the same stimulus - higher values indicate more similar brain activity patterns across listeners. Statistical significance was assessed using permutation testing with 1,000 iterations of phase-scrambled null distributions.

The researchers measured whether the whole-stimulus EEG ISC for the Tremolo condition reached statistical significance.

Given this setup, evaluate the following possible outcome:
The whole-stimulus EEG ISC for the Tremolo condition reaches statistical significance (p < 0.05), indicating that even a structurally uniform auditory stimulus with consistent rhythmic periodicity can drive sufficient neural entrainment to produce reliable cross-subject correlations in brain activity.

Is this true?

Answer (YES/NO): NO